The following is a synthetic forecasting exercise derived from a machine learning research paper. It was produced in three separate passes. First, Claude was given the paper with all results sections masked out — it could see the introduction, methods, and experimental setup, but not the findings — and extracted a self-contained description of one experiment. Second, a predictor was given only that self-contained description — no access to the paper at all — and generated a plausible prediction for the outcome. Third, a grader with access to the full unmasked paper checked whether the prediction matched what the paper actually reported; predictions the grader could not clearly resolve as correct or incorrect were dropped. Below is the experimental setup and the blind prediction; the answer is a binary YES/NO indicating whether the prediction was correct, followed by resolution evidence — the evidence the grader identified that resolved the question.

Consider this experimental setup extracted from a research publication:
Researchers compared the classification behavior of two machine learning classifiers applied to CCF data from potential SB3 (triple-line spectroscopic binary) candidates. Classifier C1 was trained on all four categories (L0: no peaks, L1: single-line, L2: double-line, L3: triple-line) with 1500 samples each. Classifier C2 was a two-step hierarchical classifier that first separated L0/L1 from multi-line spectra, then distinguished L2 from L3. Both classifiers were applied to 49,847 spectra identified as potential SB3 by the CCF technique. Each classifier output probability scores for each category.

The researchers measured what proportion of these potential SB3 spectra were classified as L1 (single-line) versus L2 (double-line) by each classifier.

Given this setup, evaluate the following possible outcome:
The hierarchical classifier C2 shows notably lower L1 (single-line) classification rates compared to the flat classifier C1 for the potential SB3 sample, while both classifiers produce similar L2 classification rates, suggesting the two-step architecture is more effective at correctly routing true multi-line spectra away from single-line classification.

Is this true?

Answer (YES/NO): NO